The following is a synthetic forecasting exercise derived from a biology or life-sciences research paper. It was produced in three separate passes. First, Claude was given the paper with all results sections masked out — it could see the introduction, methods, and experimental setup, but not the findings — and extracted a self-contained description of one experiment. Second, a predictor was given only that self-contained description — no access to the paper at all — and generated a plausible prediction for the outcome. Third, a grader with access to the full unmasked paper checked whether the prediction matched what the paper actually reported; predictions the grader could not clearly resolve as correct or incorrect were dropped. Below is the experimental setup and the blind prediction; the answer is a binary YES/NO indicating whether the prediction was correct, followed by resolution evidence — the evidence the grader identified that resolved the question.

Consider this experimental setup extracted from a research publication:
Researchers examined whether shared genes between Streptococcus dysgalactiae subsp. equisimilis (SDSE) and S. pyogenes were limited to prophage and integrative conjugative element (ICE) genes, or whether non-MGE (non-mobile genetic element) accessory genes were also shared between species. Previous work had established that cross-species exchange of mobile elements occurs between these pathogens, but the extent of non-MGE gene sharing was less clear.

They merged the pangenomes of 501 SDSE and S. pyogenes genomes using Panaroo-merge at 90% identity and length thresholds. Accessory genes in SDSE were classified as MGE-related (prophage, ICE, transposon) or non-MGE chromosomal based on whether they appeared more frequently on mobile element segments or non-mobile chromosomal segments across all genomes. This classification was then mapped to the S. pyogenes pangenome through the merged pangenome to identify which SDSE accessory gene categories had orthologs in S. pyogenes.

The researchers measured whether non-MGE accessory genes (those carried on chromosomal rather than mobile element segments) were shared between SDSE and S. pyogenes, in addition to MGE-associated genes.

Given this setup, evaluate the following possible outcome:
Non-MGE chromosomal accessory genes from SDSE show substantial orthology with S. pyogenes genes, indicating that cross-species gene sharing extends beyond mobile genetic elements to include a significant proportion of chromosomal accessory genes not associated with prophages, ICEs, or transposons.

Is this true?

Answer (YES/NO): YES